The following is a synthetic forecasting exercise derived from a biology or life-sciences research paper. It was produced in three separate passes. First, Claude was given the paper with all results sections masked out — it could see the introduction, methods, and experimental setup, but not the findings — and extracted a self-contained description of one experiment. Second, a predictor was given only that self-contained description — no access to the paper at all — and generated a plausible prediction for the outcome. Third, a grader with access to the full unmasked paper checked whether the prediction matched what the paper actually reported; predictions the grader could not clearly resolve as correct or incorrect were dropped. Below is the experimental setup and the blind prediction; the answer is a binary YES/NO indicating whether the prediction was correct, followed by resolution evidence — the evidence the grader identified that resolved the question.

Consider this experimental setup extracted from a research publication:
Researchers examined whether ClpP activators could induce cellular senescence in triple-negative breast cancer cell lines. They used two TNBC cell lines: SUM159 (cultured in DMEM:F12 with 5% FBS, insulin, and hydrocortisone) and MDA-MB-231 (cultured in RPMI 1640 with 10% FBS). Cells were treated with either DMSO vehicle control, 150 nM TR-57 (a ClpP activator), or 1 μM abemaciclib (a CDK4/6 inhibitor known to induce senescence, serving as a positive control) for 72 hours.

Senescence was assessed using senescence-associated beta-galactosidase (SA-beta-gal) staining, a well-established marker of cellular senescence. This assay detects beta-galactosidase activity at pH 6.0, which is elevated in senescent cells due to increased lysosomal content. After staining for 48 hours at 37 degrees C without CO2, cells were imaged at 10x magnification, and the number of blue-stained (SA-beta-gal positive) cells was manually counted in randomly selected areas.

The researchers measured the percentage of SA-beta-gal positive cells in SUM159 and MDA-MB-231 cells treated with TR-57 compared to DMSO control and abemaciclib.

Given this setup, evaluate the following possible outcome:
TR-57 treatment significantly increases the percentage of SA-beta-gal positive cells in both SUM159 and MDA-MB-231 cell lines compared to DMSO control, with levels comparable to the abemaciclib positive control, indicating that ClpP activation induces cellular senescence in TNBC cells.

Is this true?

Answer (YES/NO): YES